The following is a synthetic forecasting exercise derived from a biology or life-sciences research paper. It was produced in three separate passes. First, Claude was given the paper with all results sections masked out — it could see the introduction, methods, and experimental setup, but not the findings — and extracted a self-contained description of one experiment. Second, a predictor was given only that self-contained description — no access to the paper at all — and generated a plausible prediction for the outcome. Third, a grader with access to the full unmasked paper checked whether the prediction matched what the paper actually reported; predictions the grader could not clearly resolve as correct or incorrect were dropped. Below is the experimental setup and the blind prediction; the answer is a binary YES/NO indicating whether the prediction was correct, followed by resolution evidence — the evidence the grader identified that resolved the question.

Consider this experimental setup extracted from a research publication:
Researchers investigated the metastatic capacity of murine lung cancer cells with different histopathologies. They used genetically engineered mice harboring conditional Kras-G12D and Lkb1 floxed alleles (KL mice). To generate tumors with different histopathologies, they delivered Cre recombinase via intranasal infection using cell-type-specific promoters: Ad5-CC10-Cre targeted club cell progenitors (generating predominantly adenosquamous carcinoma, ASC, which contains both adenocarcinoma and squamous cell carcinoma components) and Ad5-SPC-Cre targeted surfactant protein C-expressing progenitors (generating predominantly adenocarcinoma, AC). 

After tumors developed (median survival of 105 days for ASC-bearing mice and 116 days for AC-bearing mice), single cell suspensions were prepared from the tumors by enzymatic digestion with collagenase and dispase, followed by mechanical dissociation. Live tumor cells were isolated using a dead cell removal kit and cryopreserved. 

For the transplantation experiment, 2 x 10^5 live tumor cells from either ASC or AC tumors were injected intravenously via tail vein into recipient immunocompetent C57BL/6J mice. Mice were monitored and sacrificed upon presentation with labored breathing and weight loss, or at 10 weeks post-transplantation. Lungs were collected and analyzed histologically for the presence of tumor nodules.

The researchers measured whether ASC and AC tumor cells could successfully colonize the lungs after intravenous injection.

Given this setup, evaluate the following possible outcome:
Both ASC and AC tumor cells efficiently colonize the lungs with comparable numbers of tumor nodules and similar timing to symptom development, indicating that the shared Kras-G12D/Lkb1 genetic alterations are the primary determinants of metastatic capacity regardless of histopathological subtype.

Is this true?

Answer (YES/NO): NO